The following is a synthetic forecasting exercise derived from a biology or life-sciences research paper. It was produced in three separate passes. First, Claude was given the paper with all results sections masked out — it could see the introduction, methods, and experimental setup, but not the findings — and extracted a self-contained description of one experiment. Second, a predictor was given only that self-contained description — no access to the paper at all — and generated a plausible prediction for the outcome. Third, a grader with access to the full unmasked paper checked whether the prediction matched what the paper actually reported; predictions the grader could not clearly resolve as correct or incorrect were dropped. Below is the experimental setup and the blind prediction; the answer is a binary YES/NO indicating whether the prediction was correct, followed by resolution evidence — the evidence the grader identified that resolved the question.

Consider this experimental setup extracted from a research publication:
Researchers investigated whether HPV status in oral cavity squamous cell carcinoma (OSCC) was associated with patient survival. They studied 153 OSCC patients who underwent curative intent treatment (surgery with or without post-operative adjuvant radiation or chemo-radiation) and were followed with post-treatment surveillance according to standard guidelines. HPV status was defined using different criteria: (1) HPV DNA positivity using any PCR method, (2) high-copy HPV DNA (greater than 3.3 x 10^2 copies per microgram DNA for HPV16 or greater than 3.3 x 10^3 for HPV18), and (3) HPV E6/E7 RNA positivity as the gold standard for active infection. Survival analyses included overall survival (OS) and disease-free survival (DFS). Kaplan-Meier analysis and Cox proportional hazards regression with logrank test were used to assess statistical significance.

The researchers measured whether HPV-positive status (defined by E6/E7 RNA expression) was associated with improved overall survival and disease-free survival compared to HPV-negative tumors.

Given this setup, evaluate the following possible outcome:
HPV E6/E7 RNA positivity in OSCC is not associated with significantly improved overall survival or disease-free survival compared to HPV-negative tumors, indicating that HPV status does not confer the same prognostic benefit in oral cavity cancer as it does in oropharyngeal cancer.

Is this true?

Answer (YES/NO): YES